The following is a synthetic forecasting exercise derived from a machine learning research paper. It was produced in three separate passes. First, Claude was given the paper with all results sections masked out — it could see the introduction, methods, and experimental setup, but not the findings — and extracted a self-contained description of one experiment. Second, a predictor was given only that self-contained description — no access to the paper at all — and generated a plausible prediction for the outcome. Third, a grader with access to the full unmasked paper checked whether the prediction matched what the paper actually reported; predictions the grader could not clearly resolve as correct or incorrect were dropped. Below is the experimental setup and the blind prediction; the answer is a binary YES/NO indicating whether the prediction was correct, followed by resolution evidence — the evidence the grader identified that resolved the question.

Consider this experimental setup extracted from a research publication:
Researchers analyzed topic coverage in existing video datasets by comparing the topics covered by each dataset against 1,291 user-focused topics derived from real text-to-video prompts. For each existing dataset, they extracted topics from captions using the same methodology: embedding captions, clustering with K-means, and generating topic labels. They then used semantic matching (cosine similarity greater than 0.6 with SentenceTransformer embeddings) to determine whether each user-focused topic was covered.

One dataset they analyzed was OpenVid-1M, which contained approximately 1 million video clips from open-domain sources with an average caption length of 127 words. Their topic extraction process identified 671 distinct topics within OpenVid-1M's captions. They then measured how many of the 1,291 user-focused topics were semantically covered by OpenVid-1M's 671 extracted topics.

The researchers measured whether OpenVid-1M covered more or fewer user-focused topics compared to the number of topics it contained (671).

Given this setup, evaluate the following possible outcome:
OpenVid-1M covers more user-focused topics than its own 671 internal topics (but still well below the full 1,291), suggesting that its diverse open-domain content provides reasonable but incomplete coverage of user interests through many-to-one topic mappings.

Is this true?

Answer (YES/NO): YES